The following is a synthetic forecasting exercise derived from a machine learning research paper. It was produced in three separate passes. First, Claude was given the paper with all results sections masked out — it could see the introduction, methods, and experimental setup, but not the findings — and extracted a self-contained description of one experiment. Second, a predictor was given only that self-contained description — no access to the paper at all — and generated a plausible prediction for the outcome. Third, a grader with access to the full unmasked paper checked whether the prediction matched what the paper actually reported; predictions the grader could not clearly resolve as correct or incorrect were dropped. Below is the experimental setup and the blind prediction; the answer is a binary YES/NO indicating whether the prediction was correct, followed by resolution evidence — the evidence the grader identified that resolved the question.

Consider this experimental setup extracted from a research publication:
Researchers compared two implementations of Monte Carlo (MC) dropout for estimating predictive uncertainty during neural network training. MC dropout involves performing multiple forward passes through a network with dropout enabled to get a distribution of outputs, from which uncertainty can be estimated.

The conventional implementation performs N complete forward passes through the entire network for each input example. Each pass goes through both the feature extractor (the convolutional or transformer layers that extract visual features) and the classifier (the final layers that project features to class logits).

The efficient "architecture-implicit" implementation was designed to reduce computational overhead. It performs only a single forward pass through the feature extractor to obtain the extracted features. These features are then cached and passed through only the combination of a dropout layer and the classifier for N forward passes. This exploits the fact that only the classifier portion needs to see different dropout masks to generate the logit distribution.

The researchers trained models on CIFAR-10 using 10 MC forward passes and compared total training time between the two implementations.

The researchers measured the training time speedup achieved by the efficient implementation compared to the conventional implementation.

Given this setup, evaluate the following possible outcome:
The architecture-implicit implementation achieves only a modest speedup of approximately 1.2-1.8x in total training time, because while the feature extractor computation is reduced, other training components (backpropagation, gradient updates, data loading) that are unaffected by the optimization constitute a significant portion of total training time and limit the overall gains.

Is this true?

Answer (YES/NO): NO